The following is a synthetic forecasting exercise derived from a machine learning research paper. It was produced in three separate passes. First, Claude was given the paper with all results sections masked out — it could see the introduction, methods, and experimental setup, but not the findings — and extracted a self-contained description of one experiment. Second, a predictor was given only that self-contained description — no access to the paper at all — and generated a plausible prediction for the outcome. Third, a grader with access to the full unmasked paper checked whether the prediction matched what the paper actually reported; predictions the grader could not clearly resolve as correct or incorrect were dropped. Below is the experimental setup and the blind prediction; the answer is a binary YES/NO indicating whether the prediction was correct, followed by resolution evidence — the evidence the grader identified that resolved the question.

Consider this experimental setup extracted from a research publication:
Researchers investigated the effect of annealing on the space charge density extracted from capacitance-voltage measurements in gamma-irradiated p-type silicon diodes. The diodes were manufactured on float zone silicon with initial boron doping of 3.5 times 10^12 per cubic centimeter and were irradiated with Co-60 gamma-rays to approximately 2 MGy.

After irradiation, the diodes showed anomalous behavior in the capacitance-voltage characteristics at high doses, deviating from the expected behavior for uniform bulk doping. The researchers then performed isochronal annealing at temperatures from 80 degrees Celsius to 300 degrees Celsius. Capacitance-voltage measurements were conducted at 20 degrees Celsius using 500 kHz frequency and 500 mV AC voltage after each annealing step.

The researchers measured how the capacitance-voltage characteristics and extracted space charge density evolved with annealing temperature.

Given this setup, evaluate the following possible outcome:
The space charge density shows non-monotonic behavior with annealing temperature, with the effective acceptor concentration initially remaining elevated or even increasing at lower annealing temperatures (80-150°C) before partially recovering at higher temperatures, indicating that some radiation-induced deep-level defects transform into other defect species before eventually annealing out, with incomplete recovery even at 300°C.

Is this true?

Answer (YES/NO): NO